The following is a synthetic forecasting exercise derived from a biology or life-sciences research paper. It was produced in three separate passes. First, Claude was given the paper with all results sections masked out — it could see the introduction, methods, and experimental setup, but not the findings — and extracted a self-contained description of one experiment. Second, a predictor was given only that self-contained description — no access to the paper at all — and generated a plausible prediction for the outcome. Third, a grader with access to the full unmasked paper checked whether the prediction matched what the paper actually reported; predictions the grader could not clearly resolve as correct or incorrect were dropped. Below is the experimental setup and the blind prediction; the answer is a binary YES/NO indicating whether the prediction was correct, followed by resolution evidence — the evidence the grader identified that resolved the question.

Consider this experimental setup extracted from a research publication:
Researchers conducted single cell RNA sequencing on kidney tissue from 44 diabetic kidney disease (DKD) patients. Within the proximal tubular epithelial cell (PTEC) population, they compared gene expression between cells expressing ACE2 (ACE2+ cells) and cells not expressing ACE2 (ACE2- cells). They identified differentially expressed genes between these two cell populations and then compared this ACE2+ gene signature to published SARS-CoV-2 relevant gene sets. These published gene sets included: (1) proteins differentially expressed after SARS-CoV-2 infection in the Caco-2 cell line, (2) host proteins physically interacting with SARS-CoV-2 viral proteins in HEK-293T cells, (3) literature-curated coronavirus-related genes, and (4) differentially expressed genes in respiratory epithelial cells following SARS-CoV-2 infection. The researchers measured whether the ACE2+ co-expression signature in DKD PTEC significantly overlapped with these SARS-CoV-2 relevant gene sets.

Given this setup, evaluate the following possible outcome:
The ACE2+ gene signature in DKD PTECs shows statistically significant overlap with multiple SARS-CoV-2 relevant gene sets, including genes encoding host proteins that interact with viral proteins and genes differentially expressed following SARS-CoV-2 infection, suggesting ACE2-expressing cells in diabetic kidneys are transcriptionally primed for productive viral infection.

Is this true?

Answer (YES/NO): YES